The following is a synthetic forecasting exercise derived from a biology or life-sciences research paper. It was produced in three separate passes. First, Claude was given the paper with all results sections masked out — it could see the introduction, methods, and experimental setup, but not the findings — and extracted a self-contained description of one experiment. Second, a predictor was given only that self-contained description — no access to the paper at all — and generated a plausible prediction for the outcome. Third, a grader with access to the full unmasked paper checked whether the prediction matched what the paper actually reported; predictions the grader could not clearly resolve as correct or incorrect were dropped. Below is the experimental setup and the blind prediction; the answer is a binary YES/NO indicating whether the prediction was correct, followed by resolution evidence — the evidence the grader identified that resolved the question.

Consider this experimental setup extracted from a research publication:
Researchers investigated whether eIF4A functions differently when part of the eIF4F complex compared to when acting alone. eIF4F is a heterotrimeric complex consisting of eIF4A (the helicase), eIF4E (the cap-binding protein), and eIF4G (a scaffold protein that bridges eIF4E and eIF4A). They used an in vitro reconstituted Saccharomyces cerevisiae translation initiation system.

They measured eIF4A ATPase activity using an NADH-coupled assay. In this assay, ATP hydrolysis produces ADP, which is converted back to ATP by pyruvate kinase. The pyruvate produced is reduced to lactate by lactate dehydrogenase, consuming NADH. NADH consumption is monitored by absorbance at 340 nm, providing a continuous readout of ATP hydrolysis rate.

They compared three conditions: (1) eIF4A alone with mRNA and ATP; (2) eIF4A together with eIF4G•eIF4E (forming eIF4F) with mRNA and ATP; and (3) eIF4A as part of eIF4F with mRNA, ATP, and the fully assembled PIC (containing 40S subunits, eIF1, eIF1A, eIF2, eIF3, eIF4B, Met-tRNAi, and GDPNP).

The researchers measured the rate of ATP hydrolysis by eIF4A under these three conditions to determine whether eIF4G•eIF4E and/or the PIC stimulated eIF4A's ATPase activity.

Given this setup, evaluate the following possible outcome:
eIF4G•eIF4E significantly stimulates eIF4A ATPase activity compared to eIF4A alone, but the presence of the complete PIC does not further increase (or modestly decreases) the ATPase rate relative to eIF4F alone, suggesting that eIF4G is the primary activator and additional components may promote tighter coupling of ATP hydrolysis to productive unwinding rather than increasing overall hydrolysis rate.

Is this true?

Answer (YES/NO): NO